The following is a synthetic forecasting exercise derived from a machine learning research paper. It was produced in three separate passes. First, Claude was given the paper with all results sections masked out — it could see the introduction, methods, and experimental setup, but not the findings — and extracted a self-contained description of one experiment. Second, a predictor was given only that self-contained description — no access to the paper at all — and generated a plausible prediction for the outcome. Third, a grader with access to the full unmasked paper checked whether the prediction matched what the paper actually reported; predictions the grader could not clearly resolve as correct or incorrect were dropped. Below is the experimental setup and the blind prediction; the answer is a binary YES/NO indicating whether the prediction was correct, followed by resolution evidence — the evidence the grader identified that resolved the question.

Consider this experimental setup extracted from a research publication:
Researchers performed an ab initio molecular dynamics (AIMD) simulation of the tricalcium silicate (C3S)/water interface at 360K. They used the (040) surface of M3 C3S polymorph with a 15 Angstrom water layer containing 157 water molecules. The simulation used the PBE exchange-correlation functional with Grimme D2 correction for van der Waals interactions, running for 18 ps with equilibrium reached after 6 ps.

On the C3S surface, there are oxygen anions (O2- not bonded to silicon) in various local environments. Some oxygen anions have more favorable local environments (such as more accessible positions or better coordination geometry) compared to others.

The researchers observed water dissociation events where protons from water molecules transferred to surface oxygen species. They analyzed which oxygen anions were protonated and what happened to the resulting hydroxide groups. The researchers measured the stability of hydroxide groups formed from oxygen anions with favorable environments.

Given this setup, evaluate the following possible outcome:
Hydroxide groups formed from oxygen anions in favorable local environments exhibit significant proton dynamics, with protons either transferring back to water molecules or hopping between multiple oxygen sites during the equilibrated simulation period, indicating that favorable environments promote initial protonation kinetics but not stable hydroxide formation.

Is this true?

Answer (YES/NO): NO